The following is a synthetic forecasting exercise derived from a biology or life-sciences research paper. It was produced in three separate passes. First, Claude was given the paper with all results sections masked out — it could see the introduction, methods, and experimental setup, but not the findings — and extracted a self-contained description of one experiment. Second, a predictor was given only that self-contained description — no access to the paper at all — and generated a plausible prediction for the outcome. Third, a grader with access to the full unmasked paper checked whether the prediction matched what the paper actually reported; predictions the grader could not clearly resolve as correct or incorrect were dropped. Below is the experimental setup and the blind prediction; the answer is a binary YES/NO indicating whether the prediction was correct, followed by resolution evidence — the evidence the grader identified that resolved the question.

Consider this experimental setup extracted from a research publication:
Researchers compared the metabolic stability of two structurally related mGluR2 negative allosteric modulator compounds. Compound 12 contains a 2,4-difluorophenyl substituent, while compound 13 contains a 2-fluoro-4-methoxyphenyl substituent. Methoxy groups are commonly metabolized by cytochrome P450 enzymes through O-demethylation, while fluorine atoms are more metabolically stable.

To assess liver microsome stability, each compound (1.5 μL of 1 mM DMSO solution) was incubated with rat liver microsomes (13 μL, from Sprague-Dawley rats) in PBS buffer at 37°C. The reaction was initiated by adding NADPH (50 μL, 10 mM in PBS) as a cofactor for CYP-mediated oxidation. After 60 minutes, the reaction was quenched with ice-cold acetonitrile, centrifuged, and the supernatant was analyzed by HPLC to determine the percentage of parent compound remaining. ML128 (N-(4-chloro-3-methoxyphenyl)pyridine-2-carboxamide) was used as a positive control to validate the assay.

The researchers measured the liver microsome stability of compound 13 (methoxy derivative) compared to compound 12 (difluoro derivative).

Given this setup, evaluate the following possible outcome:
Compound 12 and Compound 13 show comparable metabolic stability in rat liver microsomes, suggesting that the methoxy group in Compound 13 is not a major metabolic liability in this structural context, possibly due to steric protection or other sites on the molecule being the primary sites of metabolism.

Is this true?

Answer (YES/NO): NO